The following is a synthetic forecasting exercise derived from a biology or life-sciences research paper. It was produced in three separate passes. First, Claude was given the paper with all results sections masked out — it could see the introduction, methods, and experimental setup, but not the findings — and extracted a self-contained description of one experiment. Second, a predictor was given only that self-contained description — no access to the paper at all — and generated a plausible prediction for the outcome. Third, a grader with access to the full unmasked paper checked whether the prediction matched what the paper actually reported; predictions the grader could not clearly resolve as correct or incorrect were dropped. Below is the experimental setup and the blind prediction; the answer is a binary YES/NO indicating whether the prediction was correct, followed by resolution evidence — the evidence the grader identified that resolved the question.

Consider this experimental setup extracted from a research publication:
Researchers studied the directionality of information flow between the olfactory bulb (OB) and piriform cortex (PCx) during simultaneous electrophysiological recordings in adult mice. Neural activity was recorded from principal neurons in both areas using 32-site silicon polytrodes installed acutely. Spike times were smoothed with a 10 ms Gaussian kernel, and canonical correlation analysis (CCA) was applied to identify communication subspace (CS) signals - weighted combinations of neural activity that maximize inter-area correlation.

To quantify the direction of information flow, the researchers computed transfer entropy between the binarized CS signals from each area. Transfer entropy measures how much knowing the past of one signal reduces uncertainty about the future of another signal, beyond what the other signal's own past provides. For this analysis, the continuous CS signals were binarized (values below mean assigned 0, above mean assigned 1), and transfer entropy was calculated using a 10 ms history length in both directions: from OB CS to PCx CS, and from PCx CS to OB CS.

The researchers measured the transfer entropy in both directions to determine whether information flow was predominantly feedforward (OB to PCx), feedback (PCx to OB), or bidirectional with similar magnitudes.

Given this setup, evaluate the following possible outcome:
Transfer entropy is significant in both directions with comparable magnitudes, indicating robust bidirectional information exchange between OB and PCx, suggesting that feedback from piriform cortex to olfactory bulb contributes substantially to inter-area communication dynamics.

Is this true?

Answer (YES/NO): NO